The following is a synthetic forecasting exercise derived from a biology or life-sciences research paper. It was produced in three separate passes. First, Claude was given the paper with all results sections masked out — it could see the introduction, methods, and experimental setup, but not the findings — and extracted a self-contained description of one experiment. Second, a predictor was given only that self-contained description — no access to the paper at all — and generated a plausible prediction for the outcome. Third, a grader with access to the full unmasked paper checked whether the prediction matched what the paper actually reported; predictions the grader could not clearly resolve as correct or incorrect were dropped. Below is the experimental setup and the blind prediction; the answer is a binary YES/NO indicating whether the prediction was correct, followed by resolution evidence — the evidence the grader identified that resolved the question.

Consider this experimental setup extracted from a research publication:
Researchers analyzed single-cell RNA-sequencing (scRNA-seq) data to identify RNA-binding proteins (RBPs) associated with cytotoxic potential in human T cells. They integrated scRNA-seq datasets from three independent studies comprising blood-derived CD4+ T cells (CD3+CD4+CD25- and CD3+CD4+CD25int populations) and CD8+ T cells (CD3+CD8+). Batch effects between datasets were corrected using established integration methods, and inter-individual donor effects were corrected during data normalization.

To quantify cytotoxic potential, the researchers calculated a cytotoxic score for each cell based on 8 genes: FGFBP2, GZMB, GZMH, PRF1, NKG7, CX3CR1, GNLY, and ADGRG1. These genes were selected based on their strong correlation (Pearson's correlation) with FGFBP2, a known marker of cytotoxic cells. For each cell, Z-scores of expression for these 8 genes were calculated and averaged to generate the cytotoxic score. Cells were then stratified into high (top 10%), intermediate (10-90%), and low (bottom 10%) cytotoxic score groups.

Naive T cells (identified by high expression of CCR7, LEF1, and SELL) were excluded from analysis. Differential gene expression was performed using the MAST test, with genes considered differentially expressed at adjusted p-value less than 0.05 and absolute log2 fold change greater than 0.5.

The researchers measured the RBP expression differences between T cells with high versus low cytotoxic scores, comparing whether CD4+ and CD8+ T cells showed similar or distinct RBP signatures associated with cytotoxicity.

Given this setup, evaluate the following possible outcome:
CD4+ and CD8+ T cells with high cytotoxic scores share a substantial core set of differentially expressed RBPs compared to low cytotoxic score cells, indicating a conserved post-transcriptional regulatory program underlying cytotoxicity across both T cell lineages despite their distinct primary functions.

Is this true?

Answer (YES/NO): YES